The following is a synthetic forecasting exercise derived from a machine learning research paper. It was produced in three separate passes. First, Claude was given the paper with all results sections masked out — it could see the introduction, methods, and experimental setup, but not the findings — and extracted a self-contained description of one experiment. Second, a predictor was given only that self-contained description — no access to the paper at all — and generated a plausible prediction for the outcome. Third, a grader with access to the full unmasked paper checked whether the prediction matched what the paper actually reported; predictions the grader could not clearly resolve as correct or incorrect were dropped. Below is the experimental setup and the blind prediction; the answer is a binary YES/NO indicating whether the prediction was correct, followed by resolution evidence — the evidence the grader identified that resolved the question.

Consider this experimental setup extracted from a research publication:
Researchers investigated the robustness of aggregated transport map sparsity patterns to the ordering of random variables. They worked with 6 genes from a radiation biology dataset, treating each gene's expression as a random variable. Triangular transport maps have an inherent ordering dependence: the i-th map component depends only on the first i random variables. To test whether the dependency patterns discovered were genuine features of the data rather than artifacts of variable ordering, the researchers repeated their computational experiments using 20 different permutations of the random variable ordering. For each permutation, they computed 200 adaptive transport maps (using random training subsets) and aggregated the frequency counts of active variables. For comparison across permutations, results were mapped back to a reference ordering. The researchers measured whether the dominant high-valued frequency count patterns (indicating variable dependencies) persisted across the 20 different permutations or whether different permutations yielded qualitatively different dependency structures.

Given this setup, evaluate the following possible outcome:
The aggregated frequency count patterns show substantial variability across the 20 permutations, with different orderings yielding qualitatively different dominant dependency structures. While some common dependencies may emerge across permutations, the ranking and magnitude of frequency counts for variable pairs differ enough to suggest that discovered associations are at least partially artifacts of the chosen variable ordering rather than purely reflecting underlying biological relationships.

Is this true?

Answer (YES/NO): NO